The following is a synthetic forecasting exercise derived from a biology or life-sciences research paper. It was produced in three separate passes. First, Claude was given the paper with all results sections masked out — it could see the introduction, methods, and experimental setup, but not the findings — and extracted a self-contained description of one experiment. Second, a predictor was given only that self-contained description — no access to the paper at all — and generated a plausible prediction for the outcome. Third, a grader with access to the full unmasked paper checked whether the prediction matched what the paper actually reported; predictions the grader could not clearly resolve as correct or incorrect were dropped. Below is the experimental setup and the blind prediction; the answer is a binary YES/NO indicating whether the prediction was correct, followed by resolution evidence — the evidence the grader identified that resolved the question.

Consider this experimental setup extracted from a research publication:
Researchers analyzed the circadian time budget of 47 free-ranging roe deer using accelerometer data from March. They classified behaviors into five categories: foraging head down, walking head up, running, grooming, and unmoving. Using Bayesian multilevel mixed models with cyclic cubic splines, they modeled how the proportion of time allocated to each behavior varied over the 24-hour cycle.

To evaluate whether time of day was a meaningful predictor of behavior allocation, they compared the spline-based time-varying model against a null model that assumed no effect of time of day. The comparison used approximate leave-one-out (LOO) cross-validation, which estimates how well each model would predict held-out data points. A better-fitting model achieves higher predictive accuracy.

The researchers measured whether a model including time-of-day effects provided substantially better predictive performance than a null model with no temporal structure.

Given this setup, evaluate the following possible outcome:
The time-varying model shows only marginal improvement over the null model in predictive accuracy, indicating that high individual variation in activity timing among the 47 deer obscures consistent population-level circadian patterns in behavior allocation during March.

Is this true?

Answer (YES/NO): NO